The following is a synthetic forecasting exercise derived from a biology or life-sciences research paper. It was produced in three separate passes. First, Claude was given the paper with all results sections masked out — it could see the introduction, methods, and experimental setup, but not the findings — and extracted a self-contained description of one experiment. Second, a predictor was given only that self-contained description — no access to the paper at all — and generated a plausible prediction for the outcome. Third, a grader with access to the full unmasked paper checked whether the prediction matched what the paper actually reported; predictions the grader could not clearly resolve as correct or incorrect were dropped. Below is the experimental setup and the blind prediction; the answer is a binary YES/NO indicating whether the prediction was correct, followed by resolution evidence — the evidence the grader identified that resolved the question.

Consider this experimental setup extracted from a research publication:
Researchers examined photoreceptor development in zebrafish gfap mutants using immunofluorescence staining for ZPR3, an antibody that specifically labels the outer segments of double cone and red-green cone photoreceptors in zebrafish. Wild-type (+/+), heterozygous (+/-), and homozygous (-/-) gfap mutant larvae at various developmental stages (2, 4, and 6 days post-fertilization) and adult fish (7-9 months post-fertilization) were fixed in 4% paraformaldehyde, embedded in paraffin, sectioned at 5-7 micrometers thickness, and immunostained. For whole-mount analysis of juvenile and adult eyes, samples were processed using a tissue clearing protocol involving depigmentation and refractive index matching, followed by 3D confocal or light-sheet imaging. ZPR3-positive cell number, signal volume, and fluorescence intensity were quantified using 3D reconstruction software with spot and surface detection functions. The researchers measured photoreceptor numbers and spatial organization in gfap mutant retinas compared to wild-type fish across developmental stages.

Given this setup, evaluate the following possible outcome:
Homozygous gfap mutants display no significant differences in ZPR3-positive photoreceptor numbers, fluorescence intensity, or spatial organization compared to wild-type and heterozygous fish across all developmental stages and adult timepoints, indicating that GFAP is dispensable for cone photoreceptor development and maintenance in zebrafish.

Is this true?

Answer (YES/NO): NO